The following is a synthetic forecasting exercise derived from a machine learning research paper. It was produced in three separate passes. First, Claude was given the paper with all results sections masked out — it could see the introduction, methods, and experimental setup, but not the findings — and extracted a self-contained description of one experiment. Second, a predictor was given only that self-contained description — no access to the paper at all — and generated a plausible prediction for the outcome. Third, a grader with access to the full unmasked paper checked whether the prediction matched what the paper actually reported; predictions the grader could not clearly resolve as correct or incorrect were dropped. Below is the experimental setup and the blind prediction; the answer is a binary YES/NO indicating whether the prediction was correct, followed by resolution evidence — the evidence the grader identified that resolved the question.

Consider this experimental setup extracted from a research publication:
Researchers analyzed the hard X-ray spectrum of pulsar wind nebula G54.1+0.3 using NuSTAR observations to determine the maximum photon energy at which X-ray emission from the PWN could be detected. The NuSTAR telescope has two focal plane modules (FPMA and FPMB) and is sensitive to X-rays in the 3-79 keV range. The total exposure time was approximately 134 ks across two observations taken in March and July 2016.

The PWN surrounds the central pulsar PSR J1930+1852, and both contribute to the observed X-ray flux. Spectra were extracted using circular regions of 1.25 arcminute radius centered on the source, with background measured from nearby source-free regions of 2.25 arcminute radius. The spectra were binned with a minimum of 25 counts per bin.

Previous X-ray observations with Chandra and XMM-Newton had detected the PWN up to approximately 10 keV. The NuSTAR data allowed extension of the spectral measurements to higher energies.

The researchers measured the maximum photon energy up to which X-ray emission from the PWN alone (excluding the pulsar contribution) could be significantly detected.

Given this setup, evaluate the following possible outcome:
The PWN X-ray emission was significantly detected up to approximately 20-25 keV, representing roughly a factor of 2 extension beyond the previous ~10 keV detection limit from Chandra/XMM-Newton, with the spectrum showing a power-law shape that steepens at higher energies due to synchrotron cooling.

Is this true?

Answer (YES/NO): NO